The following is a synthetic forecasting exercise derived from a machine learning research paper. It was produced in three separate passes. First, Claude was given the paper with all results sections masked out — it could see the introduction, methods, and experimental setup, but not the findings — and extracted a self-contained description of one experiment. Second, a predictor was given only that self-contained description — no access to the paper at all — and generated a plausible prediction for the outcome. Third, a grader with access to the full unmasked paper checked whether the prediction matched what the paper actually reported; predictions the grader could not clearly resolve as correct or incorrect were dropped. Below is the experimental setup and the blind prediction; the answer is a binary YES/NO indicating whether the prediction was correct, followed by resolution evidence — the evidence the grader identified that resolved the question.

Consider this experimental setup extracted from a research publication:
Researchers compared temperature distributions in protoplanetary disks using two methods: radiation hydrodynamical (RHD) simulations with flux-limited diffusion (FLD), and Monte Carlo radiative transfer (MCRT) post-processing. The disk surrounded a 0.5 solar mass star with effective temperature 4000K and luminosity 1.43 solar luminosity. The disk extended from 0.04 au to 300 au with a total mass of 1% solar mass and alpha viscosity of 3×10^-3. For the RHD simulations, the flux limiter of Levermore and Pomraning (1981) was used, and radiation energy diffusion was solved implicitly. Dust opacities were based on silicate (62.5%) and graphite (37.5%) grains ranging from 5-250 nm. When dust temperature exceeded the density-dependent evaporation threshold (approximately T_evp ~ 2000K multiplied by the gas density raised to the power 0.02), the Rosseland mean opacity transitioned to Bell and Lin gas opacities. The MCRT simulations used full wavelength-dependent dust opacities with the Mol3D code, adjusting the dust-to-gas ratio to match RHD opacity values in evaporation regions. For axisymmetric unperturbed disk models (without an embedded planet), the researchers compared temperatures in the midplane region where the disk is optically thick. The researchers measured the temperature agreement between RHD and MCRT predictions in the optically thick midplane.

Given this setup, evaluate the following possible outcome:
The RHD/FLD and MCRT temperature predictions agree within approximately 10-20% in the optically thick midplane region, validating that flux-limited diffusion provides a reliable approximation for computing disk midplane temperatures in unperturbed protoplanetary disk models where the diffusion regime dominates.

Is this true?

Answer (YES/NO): NO